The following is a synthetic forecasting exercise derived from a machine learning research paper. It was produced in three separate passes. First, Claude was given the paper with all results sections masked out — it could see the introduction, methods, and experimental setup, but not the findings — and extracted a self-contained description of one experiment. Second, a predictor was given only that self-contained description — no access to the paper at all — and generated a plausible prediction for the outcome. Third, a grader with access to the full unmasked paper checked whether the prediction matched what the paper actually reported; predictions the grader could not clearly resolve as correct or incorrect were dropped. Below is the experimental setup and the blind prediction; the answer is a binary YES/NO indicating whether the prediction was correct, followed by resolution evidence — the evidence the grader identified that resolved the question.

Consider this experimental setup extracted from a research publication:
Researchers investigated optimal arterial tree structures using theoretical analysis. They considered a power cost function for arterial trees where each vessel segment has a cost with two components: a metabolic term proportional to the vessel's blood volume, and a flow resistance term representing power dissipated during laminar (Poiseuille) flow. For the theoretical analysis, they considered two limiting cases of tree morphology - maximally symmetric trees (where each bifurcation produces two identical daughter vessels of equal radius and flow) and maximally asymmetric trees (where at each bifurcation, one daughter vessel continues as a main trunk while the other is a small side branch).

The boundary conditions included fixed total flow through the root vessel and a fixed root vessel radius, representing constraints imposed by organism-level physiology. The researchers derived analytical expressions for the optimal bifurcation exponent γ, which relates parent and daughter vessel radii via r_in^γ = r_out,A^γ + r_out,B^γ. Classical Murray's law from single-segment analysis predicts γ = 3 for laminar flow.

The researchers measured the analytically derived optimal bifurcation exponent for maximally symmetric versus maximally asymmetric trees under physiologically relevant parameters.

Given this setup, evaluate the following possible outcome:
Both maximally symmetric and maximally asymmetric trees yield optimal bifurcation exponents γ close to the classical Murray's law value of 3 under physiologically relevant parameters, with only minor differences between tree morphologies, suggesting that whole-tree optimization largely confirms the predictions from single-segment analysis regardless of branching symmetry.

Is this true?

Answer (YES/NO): NO